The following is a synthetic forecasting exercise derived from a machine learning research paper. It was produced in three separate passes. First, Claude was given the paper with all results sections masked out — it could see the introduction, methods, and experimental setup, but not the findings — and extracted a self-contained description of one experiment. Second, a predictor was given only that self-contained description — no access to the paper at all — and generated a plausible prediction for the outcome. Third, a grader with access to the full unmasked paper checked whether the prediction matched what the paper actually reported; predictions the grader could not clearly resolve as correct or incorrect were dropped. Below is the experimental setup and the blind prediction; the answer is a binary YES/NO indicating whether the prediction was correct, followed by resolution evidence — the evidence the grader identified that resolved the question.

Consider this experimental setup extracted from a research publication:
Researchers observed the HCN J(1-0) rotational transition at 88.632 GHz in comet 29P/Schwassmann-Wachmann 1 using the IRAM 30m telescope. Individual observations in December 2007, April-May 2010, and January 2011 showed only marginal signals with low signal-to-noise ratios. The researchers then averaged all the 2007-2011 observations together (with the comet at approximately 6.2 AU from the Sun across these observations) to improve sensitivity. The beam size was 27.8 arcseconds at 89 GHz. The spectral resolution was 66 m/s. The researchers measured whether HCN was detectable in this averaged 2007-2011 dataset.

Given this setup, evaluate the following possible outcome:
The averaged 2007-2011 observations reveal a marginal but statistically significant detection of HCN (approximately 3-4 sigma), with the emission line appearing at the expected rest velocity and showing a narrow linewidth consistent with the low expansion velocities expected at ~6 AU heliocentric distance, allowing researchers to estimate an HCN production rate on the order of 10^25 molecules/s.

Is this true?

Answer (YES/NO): NO